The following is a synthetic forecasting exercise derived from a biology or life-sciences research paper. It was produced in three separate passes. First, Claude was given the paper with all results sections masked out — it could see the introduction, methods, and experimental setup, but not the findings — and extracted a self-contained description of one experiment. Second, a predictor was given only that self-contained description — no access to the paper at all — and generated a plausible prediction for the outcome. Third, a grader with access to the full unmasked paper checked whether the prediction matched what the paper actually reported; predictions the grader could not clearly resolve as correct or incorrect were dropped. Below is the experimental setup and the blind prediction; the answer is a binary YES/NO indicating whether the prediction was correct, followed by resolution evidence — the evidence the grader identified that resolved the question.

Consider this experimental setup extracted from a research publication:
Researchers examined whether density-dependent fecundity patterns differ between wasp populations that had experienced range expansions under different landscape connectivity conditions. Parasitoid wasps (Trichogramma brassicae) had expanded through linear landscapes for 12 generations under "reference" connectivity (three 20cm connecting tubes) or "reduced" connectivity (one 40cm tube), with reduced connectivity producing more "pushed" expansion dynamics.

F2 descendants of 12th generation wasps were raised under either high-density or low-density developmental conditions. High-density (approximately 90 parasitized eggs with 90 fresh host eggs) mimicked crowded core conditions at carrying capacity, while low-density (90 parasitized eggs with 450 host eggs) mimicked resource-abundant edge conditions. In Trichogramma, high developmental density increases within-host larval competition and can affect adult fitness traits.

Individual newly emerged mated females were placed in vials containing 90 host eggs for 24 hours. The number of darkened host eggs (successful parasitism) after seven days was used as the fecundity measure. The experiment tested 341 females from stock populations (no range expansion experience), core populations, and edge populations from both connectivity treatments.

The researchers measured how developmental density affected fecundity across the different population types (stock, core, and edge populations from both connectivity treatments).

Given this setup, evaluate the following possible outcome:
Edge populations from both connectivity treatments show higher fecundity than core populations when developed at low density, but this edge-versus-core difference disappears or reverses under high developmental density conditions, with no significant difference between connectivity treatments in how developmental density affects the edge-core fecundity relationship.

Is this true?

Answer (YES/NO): NO